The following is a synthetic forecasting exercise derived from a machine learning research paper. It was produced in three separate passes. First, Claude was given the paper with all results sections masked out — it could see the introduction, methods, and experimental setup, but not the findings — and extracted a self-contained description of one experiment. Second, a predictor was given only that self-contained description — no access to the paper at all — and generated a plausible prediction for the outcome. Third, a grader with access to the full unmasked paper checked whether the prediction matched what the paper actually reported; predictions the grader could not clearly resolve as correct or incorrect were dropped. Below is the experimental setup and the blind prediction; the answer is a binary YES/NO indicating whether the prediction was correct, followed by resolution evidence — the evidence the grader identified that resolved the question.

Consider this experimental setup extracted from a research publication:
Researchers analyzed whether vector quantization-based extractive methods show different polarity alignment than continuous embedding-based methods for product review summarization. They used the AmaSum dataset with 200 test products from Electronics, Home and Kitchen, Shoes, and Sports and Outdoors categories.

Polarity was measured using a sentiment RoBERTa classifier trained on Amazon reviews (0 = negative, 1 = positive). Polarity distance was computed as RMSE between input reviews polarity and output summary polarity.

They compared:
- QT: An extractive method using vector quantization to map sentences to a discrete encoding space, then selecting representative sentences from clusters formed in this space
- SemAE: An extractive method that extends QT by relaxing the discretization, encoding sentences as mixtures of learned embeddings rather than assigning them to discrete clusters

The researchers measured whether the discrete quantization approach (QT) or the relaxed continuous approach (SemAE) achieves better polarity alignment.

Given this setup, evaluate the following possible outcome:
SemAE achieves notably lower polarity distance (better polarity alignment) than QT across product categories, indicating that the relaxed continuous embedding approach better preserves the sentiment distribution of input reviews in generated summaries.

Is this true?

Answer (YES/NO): NO